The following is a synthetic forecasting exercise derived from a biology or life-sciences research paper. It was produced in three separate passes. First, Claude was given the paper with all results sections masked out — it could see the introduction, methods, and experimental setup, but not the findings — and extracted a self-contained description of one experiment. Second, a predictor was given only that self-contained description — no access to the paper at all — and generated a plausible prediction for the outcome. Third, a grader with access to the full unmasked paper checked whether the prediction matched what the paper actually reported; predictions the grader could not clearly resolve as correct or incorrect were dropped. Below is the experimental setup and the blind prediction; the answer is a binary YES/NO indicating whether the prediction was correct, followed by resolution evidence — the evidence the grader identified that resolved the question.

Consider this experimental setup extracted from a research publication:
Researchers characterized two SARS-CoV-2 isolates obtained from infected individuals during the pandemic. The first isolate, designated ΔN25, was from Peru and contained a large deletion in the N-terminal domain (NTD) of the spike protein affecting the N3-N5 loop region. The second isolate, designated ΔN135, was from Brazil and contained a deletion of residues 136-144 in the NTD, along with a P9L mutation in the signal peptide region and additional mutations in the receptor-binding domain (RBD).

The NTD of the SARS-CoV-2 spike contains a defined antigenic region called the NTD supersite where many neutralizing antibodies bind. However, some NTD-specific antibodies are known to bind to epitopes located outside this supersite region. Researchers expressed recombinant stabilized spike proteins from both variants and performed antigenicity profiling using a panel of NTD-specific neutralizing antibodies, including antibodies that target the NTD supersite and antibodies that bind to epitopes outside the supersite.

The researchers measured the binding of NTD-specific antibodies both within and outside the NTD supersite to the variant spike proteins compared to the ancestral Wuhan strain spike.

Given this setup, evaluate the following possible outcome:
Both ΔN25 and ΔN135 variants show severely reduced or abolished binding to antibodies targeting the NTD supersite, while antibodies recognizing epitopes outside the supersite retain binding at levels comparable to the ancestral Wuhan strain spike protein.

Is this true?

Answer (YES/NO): NO